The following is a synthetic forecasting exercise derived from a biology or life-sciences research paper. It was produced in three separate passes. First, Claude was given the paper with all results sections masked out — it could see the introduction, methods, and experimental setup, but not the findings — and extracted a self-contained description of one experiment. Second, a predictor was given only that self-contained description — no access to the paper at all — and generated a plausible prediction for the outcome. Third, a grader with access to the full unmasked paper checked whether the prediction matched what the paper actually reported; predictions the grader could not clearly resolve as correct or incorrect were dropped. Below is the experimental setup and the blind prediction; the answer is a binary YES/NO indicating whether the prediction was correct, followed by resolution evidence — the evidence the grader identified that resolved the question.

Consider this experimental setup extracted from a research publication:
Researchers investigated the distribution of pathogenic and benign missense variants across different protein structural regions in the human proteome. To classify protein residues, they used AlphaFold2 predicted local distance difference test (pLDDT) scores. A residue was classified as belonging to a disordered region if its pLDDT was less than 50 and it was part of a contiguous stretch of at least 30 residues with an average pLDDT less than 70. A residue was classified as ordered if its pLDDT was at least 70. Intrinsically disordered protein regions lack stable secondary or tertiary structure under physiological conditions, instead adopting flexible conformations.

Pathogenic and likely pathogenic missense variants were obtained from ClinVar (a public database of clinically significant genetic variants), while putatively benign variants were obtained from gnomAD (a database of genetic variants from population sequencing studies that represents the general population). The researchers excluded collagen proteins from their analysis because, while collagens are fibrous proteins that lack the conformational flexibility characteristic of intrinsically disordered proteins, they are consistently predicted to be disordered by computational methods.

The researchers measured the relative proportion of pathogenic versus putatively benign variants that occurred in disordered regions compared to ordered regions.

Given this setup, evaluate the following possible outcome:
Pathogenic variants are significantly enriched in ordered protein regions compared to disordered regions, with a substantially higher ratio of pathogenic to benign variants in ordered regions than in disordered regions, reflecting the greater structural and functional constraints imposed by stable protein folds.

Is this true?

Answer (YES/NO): YES